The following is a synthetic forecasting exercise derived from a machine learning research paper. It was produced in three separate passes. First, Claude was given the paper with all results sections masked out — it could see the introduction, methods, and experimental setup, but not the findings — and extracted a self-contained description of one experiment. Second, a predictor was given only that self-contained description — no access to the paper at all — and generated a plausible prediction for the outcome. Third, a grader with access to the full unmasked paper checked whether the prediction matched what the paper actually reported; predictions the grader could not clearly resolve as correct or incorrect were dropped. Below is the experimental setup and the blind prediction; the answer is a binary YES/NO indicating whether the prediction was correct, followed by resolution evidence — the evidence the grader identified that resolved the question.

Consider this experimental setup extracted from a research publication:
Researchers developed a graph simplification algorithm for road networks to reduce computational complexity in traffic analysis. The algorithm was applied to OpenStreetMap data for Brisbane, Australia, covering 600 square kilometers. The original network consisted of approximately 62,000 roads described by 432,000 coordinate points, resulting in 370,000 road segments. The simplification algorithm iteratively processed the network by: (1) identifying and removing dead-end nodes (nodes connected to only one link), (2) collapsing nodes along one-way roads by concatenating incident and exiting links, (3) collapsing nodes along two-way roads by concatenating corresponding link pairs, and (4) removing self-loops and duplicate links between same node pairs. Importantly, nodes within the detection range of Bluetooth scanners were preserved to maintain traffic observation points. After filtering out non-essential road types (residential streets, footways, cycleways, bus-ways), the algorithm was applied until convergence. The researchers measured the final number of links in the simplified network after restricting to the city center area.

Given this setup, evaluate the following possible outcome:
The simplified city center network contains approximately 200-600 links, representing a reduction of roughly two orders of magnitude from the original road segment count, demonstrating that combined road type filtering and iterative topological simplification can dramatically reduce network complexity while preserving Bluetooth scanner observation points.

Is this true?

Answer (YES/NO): NO